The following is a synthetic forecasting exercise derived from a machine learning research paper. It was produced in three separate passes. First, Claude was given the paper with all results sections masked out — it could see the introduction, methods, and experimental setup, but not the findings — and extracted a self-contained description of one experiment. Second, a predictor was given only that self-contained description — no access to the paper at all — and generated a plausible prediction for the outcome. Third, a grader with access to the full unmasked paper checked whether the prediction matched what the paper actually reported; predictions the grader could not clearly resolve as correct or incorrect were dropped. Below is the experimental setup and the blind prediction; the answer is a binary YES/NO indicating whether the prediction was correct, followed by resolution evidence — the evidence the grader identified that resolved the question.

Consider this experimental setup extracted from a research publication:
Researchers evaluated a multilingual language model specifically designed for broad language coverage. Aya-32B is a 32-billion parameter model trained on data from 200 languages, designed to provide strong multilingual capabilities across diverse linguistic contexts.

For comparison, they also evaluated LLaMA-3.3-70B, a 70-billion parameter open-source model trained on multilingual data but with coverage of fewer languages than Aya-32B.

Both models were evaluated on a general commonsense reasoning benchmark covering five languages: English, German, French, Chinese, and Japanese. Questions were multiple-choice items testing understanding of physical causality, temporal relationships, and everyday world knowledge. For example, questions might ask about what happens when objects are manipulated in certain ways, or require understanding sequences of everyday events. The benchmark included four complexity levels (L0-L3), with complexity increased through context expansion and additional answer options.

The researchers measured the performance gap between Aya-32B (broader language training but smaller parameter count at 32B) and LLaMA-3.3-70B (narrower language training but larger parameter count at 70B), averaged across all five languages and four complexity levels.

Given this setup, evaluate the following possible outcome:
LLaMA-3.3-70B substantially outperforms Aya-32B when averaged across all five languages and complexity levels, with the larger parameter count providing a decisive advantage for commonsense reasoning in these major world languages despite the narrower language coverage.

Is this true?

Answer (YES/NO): NO